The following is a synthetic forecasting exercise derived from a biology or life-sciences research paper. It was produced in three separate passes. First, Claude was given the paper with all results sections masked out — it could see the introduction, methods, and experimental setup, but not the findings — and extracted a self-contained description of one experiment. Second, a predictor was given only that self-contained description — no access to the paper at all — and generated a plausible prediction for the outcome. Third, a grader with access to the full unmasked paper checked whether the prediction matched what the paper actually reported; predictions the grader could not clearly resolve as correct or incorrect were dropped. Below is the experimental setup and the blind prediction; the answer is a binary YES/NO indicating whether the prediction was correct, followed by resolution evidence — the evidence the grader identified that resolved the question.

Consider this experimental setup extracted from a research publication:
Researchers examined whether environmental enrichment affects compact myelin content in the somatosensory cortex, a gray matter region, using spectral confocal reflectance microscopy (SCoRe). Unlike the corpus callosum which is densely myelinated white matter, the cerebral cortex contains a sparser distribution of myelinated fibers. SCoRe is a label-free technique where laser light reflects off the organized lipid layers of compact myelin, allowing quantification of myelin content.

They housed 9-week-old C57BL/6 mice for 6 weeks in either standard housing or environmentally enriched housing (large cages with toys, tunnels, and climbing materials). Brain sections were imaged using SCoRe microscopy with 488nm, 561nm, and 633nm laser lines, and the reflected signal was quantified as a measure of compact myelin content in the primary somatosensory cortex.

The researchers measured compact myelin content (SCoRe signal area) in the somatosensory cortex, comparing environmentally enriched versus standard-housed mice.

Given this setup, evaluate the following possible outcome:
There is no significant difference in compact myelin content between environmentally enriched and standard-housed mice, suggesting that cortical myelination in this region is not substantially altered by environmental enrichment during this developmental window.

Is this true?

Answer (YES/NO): YES